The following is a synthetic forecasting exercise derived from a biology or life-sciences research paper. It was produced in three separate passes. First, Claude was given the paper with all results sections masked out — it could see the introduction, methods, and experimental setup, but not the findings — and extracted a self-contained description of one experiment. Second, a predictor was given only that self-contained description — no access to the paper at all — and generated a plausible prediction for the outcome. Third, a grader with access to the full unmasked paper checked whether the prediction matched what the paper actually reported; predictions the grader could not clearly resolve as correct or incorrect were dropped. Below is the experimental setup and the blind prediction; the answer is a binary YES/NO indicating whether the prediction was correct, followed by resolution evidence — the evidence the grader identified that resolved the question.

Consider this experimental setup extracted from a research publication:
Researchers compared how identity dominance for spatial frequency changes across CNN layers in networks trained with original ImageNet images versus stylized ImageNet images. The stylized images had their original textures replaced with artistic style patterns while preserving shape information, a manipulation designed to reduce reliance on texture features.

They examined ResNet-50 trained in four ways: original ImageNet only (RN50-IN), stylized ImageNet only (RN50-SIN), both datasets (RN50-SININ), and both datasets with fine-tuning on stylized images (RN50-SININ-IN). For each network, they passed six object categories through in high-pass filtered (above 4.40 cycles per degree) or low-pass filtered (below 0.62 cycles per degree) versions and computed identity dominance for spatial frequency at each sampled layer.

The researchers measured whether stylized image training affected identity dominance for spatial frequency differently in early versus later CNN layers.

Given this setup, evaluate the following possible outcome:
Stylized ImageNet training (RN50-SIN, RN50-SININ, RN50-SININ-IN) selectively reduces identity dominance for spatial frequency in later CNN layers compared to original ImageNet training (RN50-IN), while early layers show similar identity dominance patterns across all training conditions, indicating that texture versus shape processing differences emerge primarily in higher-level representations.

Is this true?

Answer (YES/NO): NO